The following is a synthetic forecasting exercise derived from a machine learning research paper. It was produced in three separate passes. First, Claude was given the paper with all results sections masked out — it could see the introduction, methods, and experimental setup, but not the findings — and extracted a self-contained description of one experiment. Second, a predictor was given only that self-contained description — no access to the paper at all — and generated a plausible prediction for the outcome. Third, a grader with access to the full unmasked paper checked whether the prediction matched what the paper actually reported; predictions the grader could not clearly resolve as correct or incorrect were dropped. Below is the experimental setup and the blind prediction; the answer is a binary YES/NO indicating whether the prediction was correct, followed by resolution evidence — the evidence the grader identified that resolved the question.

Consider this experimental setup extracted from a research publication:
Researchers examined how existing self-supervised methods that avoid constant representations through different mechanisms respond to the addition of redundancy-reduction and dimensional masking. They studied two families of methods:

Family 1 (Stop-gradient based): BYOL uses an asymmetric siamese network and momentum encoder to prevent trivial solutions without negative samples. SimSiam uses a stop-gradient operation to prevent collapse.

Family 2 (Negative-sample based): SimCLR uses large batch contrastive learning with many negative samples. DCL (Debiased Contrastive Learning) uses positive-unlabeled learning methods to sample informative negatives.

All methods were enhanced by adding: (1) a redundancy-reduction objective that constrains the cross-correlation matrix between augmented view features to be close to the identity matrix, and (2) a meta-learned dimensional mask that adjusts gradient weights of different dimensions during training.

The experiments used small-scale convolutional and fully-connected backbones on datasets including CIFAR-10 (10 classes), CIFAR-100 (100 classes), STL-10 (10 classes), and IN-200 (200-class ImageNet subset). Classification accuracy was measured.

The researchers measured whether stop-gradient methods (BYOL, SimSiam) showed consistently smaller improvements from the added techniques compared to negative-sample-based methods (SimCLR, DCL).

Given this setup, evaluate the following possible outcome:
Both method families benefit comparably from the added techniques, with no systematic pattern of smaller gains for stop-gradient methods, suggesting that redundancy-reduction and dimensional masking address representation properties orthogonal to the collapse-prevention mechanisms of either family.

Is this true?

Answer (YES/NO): NO